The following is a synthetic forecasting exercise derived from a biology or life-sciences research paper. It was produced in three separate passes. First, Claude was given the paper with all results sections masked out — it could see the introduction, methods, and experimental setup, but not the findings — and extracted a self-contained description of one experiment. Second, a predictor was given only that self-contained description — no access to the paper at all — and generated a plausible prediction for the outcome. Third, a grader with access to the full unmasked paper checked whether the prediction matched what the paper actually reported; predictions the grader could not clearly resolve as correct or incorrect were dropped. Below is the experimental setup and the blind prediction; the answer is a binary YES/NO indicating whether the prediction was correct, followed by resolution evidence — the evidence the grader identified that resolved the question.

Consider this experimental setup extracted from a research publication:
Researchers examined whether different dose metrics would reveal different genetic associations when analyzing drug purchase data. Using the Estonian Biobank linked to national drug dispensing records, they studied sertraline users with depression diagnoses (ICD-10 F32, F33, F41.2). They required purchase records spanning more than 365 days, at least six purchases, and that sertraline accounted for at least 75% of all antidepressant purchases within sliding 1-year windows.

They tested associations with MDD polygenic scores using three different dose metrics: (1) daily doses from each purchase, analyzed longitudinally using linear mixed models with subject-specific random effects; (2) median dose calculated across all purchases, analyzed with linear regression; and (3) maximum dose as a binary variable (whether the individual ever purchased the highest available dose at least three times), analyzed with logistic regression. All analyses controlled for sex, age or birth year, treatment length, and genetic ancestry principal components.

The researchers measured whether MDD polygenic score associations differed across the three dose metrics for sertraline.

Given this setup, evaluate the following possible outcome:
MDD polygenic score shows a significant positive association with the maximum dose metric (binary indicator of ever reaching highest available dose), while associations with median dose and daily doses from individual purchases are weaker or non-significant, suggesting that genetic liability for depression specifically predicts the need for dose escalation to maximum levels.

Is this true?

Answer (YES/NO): YES